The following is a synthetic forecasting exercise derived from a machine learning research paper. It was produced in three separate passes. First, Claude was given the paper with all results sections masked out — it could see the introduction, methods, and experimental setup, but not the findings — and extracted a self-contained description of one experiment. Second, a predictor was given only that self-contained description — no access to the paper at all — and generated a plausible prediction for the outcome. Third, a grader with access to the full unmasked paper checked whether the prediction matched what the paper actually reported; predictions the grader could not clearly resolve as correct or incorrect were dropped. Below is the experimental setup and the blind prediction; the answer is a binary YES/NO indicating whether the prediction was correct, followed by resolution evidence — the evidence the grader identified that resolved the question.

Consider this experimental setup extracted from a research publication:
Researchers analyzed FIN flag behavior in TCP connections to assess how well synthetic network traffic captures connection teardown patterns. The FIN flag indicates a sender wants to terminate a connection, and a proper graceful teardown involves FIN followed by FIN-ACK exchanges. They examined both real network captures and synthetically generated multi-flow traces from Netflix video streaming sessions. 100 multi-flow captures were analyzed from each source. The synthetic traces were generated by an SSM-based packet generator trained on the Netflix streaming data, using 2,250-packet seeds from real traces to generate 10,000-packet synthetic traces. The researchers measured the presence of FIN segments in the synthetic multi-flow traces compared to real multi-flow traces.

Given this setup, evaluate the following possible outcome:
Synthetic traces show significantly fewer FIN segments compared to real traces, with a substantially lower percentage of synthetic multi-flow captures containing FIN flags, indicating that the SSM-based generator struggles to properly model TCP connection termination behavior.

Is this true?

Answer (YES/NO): NO